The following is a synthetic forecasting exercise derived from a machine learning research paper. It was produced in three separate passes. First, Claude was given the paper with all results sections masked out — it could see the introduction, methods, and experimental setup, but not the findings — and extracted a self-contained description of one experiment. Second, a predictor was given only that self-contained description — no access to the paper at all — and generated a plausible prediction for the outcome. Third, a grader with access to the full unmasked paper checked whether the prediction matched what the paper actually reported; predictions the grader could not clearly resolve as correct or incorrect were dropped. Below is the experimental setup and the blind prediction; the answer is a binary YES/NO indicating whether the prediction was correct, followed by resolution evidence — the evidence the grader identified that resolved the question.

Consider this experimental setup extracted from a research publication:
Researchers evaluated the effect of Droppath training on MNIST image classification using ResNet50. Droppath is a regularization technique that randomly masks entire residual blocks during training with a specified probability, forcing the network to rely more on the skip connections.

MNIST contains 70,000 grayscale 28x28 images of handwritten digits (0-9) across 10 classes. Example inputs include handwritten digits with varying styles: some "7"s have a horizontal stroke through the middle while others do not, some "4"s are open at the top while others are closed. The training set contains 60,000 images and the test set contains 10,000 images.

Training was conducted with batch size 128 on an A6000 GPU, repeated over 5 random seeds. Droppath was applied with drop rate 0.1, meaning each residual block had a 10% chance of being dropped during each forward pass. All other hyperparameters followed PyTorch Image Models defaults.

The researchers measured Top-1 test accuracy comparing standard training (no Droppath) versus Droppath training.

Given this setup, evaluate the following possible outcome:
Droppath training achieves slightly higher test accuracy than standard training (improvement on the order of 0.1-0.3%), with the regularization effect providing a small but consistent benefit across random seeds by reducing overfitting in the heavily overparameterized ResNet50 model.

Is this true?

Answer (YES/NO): NO